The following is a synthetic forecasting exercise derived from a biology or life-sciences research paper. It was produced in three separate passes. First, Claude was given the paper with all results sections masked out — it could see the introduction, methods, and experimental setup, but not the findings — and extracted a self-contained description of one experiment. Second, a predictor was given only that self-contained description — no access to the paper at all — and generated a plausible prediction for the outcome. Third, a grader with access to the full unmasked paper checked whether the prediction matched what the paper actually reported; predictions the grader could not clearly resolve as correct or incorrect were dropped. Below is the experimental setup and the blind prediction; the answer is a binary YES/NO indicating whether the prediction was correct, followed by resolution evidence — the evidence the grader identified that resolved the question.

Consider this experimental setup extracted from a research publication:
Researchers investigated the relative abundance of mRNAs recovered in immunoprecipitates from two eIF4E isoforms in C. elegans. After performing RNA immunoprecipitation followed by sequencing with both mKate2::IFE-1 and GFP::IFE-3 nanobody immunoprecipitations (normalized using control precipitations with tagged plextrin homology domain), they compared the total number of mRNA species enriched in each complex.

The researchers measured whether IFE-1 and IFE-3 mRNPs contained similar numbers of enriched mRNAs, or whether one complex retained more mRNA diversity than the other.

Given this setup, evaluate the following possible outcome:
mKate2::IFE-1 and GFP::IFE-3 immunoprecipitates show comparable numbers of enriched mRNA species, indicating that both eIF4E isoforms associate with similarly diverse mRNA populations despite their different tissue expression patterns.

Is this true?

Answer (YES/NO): NO